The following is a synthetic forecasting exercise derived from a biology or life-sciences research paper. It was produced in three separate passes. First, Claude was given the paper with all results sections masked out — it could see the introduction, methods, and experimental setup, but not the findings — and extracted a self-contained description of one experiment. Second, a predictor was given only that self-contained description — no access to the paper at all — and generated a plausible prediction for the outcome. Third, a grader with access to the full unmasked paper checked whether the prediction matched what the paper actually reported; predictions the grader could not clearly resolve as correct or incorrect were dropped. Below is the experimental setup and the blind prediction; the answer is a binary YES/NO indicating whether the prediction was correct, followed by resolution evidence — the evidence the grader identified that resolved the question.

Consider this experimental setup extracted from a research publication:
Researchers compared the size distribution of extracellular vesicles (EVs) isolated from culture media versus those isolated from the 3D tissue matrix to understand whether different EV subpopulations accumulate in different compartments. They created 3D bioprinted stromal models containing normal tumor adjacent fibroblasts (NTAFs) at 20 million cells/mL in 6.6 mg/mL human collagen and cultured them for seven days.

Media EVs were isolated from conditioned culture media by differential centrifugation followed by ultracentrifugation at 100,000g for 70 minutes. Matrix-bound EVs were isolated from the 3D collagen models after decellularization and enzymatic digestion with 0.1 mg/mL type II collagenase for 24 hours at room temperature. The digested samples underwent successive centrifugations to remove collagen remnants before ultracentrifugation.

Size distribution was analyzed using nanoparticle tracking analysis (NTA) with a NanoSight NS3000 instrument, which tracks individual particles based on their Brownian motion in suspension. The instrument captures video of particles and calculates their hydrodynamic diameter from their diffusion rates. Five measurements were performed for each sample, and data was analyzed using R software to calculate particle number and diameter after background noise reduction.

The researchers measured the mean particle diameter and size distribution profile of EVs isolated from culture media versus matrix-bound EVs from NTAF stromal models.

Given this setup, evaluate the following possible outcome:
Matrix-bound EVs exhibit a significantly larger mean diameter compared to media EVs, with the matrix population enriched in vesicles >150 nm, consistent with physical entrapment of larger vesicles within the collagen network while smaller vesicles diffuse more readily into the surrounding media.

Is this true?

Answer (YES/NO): NO